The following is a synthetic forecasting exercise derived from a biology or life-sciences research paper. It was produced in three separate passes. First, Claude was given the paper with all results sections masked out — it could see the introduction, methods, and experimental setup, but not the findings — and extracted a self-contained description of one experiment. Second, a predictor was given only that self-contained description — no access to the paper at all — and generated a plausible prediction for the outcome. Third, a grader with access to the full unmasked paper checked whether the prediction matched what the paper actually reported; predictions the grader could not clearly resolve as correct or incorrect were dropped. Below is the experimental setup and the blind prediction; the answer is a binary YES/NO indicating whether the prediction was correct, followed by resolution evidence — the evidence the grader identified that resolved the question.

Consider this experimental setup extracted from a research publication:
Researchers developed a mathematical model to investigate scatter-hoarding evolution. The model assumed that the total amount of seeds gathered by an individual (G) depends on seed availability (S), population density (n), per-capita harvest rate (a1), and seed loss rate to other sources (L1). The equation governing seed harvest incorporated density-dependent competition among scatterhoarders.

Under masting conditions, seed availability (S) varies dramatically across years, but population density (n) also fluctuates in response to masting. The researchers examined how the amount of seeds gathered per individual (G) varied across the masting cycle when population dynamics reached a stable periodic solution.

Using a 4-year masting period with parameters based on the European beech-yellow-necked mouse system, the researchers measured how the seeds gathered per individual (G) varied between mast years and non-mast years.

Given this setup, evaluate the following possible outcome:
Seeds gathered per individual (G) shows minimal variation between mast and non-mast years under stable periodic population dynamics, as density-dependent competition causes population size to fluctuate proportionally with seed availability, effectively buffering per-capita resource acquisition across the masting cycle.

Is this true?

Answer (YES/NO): NO